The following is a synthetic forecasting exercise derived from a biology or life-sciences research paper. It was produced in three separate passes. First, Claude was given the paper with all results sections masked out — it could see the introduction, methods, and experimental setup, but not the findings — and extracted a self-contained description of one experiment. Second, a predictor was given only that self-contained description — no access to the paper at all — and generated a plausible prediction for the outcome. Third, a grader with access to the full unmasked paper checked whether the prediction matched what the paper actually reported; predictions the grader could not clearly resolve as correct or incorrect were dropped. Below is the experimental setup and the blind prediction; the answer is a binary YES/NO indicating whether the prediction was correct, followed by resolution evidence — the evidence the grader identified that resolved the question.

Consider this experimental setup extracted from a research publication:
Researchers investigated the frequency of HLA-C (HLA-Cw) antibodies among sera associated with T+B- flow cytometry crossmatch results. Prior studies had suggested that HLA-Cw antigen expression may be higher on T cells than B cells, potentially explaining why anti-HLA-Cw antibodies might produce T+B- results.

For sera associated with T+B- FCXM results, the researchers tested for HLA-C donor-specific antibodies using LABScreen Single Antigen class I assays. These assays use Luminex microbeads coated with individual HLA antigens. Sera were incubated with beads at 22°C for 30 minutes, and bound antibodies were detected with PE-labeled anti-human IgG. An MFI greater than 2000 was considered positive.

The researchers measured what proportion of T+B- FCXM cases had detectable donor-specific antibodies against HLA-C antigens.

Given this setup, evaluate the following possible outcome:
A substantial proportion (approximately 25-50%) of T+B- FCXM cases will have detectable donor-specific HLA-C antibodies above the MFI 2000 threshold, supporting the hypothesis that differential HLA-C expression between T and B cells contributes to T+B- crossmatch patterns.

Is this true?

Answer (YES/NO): YES